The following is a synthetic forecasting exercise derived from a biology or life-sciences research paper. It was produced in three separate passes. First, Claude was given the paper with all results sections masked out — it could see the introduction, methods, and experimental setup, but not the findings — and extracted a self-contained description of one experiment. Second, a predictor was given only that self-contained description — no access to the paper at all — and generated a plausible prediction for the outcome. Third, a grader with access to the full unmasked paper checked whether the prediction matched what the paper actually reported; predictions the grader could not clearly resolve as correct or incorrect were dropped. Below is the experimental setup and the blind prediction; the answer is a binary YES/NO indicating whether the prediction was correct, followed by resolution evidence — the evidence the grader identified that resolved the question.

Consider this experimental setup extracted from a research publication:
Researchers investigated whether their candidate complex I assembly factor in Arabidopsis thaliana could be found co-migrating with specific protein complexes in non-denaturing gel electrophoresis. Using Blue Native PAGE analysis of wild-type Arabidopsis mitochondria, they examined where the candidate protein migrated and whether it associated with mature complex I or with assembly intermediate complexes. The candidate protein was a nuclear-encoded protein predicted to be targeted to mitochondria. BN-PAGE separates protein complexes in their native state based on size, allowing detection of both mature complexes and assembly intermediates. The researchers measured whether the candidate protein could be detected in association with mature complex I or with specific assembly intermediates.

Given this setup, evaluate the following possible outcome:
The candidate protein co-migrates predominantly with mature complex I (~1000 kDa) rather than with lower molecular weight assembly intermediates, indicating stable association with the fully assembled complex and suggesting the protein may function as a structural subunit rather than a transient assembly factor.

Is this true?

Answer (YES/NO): NO